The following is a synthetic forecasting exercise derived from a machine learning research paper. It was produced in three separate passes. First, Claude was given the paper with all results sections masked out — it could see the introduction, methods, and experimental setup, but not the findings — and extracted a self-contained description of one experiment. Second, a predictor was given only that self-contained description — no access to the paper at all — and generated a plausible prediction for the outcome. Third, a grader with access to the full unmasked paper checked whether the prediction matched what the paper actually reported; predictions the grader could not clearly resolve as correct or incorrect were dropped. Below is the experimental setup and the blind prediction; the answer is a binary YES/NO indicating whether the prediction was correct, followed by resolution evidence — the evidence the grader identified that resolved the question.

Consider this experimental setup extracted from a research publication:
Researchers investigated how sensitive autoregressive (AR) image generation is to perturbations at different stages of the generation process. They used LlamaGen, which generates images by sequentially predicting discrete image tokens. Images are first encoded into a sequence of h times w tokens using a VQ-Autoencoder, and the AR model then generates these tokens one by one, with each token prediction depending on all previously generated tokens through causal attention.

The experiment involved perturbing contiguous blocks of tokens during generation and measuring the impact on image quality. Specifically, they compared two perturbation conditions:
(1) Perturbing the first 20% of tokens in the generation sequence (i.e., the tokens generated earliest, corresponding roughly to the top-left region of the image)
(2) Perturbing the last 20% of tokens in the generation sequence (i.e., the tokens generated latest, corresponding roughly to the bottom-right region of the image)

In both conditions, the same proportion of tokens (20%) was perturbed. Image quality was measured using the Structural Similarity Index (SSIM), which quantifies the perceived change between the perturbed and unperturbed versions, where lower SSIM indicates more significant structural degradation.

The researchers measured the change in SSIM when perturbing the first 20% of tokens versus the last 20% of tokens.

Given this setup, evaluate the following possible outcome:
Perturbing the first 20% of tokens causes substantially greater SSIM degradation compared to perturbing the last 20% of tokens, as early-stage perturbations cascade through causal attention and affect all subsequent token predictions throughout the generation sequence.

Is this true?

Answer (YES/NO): YES